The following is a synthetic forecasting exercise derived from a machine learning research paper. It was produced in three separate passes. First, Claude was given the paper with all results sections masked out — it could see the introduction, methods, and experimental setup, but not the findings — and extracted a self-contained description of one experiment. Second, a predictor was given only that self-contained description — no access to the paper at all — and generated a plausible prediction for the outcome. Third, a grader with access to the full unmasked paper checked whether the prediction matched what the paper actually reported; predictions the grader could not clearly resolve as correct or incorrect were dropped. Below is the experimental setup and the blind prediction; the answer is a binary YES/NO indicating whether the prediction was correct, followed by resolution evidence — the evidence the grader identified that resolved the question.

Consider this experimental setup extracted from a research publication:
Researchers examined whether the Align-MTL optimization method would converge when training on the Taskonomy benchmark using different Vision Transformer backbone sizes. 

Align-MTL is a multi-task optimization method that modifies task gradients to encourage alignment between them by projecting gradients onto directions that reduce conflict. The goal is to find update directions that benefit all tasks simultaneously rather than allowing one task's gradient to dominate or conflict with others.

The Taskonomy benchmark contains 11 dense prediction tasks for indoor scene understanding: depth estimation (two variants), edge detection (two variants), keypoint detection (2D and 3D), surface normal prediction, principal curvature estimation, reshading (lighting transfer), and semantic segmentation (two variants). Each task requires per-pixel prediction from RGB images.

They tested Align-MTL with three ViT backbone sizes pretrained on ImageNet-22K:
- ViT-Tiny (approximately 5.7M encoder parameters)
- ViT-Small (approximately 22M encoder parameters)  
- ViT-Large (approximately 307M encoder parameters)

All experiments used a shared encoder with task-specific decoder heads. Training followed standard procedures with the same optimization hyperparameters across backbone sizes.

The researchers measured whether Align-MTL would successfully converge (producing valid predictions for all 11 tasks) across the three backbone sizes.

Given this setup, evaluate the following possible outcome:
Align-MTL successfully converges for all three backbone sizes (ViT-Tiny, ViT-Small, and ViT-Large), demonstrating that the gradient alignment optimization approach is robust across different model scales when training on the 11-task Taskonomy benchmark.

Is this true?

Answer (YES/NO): NO